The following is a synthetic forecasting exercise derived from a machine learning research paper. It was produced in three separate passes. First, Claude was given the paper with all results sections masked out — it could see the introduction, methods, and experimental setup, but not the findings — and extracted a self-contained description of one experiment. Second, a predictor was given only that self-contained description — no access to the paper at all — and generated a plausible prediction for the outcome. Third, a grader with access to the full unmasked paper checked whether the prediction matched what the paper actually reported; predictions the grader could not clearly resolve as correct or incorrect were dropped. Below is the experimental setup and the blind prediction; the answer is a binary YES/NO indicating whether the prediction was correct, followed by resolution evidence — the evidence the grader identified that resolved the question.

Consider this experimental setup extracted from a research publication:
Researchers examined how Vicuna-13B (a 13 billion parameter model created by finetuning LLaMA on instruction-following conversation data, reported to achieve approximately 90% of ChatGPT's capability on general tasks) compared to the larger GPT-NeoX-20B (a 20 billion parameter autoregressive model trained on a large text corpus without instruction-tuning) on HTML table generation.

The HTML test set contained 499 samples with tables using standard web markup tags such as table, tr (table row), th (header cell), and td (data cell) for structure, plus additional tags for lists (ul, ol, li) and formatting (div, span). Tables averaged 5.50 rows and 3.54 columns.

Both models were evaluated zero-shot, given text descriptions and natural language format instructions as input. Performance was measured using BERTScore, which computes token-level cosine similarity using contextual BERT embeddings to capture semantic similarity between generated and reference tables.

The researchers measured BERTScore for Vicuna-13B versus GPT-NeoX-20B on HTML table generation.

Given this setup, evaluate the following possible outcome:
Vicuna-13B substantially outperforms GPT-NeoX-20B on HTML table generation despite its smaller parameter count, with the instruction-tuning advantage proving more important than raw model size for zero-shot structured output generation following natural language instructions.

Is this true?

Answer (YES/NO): NO